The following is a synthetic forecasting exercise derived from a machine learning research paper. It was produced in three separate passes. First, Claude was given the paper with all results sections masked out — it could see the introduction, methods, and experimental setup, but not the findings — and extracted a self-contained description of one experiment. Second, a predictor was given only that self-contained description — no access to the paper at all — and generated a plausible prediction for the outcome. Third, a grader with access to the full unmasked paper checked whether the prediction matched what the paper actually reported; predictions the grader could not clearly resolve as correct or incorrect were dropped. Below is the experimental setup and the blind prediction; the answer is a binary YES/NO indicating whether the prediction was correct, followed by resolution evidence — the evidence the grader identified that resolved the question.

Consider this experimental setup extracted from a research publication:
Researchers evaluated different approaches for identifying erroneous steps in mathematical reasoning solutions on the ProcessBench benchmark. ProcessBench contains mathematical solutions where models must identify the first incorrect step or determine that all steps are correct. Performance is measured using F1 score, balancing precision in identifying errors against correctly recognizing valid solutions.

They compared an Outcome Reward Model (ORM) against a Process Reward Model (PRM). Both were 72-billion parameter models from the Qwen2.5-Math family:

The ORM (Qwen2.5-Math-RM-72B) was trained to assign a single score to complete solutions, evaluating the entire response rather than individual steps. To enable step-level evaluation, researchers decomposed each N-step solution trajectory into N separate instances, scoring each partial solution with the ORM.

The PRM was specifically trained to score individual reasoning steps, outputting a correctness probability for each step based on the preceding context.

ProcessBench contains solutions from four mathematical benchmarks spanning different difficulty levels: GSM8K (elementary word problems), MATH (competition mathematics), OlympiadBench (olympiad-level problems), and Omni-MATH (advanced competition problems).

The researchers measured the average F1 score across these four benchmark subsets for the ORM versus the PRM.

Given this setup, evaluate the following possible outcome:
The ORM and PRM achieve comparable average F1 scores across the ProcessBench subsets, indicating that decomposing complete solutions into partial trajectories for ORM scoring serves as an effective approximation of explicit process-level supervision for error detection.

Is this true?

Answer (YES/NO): NO